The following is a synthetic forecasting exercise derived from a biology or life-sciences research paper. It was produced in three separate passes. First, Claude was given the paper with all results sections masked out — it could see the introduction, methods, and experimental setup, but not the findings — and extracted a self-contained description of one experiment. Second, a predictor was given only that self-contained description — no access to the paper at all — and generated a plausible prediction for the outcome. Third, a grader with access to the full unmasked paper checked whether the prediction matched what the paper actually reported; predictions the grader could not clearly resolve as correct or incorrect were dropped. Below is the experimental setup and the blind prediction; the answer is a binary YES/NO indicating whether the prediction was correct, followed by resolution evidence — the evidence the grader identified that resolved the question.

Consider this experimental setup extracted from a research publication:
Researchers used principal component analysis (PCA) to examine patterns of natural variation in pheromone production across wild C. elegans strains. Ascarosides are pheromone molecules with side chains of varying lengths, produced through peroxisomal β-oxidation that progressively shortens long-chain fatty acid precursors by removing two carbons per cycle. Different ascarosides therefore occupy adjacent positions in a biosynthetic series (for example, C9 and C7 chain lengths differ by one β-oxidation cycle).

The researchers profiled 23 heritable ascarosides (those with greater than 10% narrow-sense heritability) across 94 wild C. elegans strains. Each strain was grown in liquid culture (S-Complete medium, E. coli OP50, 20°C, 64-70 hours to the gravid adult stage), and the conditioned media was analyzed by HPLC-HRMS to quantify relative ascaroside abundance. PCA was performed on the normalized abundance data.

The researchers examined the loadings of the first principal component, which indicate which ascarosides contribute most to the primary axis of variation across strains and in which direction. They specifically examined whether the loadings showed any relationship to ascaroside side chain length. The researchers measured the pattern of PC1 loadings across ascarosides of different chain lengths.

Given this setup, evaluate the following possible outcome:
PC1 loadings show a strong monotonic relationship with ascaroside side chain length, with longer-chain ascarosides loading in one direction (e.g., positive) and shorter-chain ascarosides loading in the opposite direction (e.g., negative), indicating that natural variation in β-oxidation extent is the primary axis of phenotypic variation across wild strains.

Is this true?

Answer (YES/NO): NO